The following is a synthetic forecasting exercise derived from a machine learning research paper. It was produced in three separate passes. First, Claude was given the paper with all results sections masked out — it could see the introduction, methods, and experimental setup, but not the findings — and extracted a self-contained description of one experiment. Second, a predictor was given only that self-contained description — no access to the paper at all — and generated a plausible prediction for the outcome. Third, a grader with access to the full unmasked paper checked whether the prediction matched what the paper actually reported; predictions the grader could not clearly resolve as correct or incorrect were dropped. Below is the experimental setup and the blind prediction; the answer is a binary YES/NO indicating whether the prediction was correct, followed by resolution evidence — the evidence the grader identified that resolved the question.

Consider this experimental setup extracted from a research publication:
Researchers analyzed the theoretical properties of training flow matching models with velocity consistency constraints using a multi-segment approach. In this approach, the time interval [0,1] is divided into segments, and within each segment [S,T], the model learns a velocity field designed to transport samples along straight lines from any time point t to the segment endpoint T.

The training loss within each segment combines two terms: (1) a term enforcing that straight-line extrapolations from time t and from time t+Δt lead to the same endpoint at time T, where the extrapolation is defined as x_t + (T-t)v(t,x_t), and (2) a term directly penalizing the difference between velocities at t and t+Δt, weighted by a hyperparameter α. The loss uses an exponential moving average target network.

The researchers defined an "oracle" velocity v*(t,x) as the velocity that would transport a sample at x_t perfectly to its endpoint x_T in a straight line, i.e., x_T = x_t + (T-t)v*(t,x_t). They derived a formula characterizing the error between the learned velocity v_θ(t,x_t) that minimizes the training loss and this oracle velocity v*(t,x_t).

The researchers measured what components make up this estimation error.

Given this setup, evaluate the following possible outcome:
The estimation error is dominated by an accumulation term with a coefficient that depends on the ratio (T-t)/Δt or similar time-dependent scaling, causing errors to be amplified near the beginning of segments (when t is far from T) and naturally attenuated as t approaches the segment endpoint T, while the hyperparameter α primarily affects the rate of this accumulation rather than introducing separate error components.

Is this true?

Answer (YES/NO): NO